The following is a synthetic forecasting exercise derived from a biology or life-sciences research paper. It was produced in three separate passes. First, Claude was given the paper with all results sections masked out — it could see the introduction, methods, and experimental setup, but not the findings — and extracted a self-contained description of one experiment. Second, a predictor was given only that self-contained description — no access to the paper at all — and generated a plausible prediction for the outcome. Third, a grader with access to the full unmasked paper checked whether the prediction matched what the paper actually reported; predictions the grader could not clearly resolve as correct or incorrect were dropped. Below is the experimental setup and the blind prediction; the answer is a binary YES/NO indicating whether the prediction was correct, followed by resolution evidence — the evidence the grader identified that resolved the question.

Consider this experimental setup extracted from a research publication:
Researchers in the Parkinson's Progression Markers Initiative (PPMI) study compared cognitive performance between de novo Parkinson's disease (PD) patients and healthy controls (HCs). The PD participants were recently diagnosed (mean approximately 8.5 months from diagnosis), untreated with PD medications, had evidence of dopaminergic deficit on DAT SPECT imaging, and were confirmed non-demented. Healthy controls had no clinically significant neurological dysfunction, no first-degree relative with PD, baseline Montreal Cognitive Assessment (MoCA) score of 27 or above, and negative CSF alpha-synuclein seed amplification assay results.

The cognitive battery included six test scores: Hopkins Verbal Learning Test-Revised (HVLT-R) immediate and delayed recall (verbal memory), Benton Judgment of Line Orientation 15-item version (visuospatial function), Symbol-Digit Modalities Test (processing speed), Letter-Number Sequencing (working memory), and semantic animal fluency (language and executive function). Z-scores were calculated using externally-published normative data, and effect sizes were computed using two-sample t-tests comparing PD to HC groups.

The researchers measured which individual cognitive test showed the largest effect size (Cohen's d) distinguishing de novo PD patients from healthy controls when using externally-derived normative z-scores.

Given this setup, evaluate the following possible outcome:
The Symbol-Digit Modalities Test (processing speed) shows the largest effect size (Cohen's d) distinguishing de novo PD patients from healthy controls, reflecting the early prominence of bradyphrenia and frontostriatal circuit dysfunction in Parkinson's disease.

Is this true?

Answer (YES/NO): YES